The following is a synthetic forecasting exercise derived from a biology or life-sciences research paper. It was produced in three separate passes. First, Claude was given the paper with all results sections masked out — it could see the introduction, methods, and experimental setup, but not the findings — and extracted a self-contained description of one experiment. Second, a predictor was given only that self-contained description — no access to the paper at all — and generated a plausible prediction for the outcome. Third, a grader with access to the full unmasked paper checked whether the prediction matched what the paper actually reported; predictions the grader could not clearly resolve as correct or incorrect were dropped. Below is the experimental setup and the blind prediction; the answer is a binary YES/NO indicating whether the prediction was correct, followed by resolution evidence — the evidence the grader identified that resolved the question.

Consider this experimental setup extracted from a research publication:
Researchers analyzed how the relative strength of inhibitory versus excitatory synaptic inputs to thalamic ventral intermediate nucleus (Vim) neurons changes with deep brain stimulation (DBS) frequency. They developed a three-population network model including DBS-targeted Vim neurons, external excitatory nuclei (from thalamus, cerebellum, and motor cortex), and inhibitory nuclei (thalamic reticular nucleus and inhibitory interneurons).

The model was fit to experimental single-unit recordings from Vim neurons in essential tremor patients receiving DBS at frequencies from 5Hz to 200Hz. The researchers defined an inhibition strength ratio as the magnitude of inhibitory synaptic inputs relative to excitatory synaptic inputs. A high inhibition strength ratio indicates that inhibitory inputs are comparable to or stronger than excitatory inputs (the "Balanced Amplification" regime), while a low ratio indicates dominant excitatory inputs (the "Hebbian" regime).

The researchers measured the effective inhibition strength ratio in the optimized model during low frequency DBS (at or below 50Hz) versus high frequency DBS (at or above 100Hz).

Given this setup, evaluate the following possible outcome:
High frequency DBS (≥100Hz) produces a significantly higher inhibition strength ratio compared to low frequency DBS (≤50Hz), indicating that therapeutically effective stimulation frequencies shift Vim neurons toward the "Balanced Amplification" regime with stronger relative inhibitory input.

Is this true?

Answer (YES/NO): YES